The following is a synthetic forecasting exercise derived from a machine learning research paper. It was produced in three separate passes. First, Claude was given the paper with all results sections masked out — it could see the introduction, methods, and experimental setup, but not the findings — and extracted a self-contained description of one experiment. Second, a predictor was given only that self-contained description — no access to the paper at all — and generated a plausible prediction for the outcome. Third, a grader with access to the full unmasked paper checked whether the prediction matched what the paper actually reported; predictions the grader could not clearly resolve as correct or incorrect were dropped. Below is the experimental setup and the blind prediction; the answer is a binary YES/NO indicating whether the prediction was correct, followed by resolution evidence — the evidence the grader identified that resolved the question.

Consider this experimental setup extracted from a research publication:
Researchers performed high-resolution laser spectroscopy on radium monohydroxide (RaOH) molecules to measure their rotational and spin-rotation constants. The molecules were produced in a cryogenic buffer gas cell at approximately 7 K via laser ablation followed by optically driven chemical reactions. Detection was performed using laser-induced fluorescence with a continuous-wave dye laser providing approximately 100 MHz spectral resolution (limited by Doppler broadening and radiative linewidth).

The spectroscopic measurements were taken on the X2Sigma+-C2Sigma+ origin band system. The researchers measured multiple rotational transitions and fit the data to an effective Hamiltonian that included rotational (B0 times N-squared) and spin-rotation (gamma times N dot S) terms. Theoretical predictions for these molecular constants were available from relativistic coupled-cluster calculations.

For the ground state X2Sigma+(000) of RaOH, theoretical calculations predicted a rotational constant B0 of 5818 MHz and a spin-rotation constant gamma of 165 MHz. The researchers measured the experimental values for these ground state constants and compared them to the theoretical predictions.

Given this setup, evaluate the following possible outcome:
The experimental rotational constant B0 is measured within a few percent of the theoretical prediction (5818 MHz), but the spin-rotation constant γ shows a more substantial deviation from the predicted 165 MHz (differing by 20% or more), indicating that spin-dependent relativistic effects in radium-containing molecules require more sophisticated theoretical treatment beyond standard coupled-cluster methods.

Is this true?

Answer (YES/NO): NO